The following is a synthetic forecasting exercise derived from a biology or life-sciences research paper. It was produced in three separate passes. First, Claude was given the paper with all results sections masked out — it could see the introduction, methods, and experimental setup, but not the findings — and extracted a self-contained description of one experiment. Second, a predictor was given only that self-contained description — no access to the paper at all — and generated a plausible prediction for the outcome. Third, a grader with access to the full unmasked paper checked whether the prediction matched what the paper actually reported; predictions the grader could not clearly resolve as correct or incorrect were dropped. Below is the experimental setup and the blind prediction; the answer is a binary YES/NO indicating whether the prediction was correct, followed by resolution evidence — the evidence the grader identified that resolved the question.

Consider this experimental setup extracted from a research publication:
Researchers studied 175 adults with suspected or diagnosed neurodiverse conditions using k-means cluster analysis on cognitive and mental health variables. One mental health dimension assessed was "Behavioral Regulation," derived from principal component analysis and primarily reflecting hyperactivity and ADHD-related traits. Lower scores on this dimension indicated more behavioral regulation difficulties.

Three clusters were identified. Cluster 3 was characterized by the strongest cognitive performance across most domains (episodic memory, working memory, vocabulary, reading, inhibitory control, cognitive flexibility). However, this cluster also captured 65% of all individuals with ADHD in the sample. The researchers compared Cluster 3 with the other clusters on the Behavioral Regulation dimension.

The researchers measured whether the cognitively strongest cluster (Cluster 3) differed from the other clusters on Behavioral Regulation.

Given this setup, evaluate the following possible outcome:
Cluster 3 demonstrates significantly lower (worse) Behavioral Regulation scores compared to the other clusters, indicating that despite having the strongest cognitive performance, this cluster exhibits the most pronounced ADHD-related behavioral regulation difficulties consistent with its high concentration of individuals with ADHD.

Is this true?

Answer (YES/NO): YES